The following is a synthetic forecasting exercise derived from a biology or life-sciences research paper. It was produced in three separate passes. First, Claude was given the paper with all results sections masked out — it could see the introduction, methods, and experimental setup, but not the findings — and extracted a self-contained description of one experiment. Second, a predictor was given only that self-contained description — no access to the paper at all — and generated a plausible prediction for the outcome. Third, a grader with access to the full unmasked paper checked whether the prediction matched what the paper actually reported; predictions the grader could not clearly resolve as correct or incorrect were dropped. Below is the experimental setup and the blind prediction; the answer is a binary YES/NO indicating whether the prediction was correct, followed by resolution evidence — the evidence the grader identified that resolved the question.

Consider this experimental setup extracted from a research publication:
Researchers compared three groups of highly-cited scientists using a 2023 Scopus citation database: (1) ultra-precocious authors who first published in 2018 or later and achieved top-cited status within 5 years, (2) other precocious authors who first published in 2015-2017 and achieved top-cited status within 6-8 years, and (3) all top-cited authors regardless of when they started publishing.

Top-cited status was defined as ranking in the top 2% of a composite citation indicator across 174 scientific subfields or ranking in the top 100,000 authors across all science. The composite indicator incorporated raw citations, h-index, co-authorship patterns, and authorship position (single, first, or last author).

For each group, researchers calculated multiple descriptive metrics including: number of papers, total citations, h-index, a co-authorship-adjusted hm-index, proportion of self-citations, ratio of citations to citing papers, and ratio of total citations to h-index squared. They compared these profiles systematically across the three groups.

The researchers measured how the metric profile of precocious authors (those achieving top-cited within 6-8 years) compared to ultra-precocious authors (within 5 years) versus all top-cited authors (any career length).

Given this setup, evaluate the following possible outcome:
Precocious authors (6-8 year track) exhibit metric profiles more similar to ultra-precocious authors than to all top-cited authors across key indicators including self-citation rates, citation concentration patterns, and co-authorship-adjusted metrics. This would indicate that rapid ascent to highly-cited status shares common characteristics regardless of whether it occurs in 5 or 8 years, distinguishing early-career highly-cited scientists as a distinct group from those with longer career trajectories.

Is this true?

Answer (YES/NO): YES